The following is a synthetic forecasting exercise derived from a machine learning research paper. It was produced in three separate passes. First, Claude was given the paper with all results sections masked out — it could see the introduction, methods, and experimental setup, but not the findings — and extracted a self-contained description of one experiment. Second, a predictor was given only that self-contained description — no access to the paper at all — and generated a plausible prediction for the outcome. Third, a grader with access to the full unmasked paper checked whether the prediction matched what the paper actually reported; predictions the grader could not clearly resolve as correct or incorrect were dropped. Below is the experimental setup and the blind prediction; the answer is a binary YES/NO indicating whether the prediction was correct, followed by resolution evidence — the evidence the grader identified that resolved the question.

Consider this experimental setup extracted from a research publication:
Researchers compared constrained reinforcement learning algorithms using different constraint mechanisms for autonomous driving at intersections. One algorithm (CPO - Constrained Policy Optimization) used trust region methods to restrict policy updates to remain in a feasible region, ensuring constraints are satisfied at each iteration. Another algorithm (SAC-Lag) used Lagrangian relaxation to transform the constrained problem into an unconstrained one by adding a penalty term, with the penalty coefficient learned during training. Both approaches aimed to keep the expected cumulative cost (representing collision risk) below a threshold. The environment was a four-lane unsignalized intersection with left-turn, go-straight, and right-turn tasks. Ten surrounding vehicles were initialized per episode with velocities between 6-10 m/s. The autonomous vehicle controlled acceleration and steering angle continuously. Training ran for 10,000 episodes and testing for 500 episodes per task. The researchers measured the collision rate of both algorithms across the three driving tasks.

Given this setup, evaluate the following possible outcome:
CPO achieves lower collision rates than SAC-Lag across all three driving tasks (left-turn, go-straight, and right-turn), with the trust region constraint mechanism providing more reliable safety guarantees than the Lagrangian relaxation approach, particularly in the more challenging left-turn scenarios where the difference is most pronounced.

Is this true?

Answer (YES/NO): NO